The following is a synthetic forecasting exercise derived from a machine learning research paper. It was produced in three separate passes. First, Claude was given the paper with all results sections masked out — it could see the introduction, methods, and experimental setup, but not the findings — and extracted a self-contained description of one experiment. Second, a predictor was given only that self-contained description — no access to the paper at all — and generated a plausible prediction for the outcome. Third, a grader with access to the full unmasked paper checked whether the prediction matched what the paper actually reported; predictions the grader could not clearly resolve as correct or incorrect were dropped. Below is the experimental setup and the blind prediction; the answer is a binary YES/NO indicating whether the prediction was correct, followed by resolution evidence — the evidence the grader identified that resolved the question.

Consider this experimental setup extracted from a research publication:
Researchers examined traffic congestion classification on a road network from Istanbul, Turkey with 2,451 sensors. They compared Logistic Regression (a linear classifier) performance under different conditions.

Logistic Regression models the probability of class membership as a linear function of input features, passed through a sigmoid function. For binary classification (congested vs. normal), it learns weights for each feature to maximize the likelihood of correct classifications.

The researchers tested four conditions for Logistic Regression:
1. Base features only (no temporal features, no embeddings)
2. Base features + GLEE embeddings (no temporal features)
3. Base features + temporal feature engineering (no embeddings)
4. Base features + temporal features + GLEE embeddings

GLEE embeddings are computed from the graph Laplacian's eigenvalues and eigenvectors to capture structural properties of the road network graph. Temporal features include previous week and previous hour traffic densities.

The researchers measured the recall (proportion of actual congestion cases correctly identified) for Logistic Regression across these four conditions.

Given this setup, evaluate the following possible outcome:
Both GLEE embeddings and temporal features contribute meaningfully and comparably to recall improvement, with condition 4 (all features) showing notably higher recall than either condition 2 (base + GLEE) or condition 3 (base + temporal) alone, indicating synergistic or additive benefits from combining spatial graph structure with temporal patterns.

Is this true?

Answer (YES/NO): NO